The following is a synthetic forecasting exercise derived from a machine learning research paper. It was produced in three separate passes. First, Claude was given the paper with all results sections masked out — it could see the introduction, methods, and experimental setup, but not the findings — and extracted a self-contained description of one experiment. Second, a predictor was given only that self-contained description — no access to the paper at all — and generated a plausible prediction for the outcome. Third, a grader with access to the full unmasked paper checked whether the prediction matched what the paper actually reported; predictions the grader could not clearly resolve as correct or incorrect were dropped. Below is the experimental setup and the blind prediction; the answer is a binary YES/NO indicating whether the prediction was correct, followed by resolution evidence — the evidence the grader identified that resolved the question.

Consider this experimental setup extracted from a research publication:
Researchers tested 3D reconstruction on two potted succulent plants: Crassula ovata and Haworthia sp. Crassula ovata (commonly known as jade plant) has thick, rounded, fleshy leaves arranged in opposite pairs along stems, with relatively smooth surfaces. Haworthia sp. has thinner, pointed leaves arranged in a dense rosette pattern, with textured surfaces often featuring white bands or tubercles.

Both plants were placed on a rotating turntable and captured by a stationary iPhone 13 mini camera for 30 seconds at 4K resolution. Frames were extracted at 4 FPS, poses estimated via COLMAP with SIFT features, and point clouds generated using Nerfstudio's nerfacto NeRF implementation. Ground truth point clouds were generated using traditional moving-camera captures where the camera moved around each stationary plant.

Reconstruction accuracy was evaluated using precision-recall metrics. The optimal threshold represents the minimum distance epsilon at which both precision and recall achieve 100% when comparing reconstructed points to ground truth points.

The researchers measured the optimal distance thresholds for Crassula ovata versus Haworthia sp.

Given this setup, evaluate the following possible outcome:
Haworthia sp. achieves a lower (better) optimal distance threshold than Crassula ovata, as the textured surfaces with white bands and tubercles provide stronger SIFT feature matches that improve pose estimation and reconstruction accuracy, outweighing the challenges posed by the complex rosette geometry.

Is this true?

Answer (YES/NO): NO